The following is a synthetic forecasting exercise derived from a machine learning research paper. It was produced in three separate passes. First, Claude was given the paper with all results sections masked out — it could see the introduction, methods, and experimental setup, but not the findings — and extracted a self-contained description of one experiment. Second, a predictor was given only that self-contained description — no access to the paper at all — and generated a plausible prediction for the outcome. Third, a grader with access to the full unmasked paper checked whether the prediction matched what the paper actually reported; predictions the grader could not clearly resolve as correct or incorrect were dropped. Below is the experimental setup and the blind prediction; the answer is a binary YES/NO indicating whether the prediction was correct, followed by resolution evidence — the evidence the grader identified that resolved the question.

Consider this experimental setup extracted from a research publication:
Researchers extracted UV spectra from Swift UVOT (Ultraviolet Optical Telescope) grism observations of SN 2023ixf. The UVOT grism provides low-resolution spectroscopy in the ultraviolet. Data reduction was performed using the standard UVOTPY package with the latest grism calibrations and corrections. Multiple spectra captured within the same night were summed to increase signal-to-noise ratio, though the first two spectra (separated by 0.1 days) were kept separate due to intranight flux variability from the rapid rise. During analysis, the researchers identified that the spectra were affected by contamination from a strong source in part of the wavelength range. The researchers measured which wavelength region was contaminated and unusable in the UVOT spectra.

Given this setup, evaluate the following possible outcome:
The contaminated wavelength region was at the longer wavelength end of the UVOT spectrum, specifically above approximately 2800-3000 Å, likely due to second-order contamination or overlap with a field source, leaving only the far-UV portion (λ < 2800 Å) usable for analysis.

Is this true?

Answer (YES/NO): NO